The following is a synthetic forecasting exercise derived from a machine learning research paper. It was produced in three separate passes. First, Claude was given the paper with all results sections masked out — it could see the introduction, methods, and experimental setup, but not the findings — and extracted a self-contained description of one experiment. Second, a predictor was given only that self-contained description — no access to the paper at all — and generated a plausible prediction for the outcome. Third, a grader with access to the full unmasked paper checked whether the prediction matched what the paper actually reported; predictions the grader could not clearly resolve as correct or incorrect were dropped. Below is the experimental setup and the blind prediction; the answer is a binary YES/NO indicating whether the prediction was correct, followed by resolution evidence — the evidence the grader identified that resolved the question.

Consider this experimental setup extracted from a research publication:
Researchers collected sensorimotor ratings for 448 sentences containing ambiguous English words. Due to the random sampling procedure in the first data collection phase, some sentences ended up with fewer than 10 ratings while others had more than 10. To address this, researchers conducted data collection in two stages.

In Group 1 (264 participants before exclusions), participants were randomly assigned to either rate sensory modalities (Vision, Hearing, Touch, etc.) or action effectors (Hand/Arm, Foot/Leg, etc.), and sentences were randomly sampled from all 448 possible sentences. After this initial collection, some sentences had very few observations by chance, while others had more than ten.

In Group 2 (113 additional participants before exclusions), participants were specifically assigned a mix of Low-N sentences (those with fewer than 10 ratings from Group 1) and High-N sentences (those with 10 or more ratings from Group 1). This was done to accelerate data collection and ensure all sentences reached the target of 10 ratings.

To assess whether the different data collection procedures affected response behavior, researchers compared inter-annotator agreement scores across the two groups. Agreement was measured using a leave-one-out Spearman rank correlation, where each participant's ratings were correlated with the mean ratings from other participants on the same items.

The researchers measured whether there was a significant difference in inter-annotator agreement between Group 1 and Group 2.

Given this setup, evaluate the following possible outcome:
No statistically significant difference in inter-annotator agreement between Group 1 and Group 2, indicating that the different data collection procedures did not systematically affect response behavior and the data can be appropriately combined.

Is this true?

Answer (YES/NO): YES